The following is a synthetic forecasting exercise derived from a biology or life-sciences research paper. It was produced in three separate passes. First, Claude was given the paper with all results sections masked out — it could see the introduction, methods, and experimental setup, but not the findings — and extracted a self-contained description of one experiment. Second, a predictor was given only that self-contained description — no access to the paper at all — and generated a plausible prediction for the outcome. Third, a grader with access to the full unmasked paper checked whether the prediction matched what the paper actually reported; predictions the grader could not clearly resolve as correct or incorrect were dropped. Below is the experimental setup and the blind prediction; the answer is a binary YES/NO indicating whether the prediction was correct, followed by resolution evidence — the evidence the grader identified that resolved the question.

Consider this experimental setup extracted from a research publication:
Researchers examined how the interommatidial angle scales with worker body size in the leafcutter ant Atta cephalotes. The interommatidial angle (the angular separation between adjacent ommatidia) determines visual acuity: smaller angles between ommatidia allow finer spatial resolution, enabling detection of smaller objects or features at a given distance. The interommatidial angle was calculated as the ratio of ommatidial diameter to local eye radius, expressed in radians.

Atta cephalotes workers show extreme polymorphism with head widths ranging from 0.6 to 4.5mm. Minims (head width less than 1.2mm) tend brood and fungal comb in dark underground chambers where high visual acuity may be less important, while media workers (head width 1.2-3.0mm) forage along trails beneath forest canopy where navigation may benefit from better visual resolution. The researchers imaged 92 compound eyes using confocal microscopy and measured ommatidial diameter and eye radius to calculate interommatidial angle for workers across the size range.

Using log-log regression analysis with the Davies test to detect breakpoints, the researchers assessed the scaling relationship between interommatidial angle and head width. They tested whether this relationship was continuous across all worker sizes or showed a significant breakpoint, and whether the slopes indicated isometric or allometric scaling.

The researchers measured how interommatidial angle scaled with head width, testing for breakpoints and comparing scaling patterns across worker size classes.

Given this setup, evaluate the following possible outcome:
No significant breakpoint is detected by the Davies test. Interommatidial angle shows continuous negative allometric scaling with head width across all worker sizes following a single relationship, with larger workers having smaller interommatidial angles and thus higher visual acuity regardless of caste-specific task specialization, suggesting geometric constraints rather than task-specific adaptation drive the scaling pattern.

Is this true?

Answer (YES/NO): NO